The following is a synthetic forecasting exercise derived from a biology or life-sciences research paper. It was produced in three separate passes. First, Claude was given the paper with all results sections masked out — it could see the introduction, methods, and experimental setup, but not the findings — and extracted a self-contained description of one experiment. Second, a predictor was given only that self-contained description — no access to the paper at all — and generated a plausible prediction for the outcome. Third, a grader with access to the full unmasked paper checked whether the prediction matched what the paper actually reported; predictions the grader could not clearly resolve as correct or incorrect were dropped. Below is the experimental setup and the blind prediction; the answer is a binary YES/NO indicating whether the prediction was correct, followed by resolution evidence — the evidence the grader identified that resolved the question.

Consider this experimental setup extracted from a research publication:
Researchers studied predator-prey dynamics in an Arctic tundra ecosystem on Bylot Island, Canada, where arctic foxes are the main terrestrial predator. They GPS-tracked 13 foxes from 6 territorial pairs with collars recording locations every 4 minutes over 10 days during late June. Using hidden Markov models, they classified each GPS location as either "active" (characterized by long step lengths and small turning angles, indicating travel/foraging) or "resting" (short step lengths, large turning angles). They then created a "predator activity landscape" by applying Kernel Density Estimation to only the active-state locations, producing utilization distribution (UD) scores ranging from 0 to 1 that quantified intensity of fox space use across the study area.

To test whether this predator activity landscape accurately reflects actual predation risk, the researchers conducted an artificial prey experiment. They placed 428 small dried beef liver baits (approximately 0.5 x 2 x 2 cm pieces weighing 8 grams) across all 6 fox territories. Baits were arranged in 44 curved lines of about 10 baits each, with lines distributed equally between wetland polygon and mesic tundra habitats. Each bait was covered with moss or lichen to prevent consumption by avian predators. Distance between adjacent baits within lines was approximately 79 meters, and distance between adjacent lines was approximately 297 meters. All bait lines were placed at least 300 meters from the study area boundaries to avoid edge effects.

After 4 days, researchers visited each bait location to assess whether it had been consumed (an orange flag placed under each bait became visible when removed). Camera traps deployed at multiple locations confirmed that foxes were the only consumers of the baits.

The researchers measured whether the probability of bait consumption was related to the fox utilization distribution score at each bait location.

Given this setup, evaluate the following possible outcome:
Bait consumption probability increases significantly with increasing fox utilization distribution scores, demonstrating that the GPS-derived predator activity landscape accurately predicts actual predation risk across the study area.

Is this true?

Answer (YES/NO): YES